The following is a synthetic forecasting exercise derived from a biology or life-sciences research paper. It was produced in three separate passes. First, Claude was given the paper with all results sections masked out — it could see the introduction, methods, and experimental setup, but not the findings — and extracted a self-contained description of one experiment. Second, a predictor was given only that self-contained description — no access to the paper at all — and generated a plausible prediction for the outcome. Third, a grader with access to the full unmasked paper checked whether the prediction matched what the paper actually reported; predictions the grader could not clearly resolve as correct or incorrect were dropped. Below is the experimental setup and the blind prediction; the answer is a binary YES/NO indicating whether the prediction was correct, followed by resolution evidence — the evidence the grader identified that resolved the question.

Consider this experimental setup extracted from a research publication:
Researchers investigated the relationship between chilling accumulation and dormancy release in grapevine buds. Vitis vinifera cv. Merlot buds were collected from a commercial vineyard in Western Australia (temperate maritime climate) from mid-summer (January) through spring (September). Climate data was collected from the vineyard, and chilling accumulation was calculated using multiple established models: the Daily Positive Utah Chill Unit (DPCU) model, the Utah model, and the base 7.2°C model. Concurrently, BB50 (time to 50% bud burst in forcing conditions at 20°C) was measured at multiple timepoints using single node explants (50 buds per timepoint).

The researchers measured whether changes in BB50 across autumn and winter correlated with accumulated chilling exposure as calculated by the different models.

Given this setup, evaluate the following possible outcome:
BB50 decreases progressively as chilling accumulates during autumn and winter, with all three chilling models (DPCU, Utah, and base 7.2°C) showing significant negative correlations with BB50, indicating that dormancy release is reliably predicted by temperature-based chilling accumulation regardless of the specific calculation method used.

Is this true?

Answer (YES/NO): NO